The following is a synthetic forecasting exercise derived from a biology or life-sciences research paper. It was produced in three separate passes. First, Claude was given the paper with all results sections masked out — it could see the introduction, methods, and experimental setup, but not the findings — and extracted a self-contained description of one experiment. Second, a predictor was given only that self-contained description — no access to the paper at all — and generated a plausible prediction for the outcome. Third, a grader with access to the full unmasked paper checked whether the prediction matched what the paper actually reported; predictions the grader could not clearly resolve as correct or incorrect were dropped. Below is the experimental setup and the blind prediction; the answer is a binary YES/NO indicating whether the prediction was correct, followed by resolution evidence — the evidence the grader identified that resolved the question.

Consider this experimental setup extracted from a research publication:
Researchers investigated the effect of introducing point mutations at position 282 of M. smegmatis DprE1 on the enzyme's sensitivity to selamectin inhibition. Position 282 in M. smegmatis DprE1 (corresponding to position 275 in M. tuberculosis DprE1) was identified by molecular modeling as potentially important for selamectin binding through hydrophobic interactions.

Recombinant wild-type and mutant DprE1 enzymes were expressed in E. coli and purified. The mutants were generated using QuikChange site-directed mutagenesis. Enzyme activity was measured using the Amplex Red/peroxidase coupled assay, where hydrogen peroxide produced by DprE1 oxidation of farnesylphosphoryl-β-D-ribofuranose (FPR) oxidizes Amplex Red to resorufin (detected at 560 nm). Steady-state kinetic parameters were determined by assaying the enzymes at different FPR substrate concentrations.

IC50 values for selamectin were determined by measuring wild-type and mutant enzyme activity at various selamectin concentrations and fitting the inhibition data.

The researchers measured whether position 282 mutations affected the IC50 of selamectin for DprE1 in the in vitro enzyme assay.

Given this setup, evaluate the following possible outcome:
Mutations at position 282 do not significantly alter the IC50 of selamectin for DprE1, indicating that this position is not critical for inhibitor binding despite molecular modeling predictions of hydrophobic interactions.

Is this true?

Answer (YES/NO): NO